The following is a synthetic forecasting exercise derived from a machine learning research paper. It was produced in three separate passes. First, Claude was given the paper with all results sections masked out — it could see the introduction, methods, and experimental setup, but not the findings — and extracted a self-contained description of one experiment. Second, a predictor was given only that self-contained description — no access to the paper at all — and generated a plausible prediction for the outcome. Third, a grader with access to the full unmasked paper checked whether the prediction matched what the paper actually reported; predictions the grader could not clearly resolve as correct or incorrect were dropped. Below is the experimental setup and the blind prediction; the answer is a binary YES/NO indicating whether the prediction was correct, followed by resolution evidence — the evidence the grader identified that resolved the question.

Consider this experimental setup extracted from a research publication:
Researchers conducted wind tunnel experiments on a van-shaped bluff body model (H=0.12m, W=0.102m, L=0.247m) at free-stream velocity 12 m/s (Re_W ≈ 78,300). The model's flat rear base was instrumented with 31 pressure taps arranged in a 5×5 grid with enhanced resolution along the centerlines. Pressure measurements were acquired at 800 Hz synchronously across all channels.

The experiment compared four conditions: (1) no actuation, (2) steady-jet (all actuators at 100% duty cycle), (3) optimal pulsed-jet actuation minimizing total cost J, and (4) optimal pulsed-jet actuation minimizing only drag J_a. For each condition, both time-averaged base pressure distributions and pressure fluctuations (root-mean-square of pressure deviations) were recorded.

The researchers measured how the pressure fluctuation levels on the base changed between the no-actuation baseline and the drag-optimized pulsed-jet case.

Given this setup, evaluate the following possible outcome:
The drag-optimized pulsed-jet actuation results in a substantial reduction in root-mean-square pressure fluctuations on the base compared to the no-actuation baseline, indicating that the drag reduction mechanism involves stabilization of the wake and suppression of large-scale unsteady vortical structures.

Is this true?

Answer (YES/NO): NO